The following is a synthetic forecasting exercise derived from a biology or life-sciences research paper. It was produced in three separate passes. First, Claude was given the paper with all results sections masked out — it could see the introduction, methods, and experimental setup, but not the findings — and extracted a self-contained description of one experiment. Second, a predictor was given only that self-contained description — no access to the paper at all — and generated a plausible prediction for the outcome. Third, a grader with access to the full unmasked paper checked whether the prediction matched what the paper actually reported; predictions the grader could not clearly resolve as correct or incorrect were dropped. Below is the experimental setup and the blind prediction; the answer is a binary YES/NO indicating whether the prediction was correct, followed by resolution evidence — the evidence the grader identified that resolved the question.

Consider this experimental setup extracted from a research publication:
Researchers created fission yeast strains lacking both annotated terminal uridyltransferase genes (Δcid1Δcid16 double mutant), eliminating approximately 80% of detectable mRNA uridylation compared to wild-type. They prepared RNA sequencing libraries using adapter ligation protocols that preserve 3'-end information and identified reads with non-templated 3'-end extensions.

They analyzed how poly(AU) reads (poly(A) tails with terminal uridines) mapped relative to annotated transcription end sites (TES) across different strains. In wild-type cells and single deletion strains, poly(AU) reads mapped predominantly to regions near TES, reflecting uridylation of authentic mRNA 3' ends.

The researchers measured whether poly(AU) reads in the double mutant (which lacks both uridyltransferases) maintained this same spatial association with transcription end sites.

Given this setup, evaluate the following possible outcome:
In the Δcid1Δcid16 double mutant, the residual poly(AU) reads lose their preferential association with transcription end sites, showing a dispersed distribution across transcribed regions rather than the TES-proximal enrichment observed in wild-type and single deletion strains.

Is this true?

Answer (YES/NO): YES